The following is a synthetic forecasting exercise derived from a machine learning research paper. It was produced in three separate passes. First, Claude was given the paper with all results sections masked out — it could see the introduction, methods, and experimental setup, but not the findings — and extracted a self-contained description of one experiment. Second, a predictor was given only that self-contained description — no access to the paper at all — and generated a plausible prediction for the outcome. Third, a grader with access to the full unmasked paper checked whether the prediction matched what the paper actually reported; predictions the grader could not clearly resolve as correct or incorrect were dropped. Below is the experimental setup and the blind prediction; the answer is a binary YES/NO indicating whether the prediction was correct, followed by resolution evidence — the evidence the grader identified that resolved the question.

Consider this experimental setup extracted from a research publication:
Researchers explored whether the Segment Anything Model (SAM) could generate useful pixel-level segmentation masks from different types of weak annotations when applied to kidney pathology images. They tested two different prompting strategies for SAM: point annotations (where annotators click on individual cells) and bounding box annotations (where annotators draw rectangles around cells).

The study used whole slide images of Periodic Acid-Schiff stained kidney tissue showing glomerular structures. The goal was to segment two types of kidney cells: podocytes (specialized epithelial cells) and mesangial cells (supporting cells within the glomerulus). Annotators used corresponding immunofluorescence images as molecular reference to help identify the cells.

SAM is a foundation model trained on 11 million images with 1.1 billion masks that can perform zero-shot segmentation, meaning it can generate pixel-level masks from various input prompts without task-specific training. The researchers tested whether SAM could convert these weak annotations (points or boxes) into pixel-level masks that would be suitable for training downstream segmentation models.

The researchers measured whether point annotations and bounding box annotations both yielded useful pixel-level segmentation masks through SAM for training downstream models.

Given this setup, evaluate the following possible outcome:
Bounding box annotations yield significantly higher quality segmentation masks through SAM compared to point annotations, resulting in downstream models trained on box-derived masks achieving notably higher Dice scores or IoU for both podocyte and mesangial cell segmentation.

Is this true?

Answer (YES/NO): NO